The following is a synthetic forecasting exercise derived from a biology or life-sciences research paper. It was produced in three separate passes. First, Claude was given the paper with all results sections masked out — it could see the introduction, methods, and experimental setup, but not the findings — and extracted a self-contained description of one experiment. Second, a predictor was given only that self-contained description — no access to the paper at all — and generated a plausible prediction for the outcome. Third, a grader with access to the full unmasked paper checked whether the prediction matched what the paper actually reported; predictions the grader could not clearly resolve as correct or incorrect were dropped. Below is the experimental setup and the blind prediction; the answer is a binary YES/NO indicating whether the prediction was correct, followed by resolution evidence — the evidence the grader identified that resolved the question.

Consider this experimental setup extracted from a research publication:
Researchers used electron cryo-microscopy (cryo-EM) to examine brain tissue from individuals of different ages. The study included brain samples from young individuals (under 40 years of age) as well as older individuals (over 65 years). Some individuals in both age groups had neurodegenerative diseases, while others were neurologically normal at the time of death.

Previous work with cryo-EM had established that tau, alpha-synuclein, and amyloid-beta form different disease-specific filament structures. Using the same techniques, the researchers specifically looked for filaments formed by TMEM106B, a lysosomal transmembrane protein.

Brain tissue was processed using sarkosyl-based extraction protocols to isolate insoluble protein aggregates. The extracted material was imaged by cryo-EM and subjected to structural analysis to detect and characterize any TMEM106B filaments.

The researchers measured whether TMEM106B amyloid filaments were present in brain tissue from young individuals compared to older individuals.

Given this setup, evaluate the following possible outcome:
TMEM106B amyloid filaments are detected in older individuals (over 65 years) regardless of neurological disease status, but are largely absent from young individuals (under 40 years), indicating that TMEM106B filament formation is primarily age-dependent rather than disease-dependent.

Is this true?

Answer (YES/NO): YES